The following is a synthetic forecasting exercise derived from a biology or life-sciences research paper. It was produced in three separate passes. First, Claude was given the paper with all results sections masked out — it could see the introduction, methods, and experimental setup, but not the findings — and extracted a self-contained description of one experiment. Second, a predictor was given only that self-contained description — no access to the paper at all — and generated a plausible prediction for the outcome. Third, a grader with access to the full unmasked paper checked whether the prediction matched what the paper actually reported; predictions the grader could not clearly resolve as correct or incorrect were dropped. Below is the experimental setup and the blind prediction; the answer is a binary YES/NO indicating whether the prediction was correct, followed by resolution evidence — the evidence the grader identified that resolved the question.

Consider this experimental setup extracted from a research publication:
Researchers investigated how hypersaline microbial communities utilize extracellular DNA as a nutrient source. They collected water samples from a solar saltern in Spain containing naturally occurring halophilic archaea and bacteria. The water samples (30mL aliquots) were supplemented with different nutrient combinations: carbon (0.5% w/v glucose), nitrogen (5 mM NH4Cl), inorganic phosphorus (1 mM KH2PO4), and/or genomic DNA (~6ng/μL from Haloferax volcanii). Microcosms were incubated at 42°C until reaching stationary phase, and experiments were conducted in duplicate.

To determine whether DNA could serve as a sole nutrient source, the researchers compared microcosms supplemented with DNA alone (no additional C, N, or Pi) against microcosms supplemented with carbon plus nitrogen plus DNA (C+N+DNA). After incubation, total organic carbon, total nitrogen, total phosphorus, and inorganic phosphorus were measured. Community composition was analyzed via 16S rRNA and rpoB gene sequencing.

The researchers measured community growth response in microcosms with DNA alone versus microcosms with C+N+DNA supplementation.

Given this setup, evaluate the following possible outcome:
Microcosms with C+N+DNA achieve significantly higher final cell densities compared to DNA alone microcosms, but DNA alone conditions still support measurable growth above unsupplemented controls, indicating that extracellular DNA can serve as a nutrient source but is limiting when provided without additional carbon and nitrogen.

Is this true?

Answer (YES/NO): NO